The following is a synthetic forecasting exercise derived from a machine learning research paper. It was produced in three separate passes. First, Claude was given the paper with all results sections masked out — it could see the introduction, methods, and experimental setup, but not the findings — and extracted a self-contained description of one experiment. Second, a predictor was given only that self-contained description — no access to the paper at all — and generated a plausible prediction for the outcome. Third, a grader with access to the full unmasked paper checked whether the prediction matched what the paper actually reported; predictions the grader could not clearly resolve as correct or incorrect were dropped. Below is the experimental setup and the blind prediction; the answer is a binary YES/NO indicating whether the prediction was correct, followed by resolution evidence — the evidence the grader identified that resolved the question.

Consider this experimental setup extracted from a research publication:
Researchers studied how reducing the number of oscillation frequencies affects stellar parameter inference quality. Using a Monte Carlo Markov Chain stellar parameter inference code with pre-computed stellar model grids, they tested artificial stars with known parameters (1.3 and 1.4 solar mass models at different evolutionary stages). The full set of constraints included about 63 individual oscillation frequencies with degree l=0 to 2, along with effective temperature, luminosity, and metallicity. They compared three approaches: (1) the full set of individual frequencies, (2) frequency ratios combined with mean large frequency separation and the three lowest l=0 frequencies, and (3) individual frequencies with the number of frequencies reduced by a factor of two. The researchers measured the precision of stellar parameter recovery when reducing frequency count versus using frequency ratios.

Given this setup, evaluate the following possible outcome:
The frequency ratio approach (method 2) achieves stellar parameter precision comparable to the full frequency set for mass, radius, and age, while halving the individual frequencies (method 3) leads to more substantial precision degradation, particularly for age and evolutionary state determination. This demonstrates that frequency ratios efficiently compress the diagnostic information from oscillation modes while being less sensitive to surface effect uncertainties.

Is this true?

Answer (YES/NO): NO